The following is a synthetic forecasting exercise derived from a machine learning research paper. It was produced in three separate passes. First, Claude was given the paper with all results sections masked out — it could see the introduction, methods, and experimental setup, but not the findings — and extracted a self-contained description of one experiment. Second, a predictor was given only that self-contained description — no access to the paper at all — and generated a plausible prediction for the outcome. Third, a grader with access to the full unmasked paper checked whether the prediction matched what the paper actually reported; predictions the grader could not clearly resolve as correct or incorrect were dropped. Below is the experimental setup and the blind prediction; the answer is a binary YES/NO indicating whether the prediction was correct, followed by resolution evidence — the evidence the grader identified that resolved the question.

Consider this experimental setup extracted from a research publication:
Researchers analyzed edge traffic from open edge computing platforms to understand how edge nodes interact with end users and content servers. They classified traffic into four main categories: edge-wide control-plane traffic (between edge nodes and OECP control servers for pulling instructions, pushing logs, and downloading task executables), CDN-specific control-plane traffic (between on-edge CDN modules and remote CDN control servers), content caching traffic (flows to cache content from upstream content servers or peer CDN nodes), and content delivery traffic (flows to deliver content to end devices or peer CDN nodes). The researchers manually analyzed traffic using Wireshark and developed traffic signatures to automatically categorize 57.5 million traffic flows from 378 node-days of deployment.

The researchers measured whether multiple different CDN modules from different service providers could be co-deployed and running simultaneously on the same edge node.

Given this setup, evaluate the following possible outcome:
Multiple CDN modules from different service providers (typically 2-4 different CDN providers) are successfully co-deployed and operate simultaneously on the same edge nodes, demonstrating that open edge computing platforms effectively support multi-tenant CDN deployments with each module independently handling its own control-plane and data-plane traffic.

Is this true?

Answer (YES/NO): YES